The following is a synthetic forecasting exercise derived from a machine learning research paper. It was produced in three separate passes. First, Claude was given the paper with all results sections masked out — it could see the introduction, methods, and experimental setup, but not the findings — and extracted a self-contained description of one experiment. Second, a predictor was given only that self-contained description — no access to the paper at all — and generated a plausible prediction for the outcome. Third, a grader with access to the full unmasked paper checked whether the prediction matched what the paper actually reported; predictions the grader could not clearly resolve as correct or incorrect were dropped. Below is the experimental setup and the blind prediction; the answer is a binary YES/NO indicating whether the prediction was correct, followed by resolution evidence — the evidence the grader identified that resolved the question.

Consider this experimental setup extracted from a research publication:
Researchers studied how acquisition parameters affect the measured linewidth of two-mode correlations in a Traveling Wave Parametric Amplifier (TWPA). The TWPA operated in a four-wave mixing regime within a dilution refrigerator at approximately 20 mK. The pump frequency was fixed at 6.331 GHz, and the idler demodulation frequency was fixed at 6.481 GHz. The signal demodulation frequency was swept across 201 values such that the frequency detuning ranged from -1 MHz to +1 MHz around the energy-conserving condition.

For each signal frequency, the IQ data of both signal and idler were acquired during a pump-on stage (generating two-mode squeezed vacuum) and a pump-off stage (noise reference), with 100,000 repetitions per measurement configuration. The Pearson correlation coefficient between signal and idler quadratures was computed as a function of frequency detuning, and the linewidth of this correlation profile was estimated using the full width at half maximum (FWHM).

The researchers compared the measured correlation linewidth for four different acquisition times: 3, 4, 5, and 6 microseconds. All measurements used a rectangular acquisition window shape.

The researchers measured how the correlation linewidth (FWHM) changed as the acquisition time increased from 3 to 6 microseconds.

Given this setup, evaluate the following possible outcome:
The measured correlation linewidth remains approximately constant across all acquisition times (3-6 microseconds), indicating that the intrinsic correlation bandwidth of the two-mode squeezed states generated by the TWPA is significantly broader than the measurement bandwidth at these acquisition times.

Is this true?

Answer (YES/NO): NO